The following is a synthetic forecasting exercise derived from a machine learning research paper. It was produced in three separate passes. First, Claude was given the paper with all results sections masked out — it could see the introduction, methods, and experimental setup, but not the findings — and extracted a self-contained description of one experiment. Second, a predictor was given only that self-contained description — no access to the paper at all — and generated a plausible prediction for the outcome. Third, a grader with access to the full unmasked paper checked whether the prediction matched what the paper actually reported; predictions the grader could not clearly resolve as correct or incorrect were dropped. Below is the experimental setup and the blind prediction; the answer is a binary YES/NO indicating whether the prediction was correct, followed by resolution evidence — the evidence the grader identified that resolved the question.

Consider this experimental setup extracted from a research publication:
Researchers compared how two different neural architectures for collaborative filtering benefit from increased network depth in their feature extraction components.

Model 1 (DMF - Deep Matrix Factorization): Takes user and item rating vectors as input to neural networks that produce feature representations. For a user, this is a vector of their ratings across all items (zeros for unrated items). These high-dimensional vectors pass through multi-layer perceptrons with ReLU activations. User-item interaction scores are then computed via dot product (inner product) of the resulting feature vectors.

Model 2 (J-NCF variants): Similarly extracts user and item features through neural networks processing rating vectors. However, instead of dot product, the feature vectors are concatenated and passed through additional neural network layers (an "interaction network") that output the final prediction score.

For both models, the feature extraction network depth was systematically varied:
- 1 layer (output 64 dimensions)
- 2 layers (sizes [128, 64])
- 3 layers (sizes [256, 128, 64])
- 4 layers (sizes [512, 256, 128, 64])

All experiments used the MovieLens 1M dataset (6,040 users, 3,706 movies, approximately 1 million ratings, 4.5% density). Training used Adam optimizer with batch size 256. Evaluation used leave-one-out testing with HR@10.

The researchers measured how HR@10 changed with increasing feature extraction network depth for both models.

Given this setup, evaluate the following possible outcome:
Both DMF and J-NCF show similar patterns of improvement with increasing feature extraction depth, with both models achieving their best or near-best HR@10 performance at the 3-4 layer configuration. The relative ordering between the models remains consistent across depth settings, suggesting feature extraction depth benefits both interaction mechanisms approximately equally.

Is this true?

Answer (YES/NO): NO